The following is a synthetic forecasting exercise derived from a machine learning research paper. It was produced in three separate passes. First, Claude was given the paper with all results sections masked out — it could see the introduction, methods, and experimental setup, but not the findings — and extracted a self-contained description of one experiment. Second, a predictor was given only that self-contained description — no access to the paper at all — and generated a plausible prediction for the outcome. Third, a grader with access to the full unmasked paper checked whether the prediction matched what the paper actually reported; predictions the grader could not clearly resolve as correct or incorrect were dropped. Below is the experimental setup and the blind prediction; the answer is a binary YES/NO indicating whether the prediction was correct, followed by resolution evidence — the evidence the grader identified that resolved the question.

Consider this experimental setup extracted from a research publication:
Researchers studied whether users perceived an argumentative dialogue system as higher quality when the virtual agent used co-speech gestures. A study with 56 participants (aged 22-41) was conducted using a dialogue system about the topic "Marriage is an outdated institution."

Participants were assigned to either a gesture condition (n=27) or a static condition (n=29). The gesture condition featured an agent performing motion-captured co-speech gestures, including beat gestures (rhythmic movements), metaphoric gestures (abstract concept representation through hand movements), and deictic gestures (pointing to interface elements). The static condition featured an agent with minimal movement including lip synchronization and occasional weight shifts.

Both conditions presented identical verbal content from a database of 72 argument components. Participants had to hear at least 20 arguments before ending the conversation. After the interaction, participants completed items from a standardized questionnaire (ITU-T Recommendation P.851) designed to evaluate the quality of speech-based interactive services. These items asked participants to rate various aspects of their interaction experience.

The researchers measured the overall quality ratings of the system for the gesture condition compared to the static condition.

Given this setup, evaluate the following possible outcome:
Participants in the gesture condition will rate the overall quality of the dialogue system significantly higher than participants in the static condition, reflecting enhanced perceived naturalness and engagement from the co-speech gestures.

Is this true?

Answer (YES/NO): YES